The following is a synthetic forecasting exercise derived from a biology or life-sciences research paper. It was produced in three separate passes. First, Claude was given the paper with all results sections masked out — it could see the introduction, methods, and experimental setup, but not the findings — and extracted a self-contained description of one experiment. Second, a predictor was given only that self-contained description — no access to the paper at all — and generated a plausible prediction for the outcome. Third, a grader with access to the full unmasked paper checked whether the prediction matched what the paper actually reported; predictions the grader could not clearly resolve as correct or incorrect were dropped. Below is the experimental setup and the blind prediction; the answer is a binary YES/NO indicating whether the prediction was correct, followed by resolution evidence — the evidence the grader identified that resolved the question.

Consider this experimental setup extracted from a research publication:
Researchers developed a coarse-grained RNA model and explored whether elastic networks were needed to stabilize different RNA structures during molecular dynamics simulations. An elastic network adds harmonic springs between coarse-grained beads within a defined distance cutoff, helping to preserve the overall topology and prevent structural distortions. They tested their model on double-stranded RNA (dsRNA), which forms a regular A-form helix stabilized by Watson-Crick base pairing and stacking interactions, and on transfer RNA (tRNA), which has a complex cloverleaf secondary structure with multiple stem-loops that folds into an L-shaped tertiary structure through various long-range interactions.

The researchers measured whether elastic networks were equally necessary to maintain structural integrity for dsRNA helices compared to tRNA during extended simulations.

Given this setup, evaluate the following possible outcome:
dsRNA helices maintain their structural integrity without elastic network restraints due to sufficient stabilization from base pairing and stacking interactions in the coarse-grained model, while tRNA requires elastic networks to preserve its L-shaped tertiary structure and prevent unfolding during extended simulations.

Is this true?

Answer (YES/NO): YES